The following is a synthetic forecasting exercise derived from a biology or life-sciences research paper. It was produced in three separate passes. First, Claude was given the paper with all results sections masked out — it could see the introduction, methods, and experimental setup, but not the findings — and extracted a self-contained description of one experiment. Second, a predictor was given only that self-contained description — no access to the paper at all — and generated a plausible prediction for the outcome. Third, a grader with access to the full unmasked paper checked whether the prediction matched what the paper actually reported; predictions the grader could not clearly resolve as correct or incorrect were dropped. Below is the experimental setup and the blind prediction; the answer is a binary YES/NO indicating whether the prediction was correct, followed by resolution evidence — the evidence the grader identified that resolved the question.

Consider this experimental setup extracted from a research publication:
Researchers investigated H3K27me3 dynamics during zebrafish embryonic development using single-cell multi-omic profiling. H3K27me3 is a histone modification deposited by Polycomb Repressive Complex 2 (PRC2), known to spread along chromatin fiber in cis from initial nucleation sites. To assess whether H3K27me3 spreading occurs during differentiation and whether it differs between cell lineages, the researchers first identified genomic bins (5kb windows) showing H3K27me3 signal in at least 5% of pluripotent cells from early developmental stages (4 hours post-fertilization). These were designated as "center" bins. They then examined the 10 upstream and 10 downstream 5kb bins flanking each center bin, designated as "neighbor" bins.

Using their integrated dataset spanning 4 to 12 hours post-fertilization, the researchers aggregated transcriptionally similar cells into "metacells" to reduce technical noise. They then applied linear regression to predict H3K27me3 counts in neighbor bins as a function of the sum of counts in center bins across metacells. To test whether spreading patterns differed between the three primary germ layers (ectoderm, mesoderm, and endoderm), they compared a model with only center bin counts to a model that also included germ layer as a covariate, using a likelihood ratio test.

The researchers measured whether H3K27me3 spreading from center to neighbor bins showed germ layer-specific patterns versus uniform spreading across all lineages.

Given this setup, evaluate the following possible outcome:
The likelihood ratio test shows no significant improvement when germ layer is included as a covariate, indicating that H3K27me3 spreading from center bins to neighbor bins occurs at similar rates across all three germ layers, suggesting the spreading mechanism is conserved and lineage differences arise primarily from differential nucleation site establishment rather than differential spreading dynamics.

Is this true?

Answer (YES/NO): YES